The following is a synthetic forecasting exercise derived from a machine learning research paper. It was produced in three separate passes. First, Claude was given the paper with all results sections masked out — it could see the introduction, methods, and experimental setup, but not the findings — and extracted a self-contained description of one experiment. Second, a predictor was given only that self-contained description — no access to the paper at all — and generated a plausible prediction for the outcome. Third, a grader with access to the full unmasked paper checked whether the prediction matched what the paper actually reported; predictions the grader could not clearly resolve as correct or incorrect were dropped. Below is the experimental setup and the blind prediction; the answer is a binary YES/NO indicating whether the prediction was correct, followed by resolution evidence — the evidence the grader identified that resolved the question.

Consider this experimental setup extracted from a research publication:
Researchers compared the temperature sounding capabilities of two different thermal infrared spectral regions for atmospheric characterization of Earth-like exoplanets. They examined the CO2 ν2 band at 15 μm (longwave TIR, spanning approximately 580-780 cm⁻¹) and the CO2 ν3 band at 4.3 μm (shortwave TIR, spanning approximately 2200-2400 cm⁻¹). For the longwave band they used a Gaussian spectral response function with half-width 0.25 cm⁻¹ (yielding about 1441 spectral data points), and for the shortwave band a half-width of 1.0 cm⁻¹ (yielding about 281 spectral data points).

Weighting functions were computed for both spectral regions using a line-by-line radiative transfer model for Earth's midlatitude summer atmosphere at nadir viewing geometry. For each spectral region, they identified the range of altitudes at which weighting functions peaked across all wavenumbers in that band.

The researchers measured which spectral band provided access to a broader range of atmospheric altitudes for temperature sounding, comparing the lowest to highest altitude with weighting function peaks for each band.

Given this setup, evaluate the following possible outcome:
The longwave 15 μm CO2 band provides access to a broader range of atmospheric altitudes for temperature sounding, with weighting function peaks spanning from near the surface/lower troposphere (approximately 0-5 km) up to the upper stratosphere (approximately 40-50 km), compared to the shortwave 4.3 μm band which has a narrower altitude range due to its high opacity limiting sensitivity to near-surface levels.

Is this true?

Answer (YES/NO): NO